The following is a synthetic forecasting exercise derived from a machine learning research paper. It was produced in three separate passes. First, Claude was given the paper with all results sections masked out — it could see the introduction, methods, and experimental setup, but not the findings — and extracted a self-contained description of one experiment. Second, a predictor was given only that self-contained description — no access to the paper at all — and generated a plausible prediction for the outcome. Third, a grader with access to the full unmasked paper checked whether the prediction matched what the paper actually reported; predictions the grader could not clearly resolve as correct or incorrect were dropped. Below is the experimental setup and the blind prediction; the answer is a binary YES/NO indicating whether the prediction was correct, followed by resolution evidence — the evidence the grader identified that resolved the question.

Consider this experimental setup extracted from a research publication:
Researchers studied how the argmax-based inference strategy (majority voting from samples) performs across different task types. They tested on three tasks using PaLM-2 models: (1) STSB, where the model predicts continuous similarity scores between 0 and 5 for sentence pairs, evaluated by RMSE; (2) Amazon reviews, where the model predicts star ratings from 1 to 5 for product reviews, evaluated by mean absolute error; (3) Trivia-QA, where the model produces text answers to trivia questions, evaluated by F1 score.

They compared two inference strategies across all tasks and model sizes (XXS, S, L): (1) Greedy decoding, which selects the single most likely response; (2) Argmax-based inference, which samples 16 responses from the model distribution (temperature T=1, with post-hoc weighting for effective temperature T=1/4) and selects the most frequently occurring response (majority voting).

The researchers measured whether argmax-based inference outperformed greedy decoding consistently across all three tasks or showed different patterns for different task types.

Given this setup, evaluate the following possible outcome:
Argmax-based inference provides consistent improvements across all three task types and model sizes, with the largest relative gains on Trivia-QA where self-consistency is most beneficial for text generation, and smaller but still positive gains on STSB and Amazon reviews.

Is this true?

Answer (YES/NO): NO